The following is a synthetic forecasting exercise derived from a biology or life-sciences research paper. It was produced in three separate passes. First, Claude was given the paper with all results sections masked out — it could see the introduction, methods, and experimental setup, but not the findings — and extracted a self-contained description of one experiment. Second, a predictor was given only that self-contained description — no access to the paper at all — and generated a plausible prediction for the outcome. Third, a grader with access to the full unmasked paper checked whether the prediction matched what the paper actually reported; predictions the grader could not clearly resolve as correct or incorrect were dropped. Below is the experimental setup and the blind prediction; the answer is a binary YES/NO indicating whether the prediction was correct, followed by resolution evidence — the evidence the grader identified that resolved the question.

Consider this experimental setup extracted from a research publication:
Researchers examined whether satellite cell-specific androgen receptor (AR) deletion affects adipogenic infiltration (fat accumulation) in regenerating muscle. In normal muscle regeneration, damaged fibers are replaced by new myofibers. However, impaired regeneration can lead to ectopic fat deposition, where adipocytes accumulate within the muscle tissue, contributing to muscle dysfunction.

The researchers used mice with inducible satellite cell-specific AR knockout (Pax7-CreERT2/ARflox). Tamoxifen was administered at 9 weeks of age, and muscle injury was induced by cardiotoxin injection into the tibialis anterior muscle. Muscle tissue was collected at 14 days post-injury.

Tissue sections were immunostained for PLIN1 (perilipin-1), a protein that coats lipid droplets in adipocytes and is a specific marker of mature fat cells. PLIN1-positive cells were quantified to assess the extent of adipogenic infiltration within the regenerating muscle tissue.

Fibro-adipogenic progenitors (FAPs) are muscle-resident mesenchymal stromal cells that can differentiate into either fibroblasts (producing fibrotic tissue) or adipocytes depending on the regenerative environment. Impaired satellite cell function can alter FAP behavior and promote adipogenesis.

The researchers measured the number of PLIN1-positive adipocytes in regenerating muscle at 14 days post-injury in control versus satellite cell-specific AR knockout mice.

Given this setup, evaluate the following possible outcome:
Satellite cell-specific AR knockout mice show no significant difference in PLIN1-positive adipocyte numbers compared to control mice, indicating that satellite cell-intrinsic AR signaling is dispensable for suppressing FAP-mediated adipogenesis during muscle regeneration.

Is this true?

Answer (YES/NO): NO